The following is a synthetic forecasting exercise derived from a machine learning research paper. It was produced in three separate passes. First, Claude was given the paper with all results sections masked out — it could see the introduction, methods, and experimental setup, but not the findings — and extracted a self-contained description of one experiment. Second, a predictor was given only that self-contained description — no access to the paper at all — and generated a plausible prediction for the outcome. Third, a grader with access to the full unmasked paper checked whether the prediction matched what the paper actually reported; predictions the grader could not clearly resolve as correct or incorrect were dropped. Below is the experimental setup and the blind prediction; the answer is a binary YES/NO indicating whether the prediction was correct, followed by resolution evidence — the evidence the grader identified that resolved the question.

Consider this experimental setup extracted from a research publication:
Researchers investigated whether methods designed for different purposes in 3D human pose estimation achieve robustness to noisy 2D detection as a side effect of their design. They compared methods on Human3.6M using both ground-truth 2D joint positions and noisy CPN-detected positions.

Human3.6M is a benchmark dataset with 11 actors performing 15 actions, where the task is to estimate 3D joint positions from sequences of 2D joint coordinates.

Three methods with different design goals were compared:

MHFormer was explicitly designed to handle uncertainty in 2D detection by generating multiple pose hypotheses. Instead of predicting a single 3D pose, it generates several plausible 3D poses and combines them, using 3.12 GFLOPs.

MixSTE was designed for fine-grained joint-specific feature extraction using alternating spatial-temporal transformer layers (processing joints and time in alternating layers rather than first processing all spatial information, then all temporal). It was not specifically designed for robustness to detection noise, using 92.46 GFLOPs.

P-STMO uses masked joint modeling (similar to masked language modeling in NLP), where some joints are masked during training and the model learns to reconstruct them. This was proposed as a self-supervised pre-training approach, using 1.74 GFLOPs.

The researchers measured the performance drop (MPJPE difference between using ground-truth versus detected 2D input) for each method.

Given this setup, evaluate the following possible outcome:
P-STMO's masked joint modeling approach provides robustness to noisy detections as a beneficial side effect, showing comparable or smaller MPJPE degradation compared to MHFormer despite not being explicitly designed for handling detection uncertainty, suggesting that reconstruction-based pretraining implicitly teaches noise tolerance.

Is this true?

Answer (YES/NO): NO